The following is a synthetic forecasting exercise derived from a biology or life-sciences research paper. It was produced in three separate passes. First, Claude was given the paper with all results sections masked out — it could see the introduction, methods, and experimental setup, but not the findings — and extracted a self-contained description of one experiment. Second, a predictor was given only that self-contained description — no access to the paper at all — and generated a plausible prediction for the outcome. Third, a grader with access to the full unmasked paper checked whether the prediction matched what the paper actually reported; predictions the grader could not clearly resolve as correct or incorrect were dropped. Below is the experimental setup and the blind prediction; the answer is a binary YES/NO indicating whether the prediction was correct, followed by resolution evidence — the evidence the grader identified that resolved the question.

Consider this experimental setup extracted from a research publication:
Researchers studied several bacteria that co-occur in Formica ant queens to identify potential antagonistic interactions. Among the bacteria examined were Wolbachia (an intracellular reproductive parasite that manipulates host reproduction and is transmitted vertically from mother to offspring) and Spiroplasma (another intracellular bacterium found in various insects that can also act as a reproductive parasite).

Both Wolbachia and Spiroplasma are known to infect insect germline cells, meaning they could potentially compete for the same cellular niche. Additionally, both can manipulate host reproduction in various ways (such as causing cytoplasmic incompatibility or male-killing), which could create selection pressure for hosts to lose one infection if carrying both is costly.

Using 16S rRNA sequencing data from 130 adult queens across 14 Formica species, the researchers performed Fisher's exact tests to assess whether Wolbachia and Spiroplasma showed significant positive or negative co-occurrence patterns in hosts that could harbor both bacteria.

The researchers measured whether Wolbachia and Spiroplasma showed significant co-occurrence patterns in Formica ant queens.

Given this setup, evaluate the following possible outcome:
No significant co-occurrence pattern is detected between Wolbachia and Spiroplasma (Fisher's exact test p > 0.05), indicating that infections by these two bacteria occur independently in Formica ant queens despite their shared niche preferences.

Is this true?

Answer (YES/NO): YES